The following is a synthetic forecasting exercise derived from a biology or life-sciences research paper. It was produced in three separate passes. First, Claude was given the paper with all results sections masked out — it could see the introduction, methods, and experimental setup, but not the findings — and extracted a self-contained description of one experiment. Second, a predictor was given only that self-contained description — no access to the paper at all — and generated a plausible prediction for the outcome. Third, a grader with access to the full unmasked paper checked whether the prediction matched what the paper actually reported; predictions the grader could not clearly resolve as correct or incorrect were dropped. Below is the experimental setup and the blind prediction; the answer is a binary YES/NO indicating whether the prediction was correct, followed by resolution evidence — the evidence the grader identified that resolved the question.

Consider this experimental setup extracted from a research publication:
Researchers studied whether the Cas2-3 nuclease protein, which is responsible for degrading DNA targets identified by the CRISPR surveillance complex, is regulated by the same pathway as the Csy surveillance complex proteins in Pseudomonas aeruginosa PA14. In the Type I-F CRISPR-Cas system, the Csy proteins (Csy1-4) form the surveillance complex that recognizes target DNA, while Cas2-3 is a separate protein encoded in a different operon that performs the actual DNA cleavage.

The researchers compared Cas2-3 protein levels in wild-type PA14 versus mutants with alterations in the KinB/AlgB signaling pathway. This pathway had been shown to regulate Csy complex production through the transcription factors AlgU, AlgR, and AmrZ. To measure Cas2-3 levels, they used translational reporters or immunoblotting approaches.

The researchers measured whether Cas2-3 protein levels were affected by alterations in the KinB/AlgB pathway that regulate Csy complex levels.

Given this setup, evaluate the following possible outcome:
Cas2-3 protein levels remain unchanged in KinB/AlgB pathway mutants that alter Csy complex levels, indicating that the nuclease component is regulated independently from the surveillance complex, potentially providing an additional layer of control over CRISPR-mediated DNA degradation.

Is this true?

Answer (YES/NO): NO